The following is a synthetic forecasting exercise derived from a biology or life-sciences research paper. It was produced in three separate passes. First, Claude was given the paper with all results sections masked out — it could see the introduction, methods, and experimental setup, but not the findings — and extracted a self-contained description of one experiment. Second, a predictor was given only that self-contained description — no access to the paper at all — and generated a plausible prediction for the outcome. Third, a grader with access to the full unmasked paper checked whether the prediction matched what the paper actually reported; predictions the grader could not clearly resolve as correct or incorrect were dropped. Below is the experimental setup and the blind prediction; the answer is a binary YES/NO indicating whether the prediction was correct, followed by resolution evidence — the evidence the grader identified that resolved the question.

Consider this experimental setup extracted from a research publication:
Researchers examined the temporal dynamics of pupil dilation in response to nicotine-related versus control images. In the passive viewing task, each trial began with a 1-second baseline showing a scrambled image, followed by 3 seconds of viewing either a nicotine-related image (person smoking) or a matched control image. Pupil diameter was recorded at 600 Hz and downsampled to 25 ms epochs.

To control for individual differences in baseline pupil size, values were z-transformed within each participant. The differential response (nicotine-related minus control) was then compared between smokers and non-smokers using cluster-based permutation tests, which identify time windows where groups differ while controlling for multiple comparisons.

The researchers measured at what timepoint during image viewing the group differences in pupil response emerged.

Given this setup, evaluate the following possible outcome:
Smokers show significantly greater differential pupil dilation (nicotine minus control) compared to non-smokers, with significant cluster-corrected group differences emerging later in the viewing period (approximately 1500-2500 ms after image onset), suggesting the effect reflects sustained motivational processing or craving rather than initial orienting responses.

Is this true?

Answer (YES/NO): NO